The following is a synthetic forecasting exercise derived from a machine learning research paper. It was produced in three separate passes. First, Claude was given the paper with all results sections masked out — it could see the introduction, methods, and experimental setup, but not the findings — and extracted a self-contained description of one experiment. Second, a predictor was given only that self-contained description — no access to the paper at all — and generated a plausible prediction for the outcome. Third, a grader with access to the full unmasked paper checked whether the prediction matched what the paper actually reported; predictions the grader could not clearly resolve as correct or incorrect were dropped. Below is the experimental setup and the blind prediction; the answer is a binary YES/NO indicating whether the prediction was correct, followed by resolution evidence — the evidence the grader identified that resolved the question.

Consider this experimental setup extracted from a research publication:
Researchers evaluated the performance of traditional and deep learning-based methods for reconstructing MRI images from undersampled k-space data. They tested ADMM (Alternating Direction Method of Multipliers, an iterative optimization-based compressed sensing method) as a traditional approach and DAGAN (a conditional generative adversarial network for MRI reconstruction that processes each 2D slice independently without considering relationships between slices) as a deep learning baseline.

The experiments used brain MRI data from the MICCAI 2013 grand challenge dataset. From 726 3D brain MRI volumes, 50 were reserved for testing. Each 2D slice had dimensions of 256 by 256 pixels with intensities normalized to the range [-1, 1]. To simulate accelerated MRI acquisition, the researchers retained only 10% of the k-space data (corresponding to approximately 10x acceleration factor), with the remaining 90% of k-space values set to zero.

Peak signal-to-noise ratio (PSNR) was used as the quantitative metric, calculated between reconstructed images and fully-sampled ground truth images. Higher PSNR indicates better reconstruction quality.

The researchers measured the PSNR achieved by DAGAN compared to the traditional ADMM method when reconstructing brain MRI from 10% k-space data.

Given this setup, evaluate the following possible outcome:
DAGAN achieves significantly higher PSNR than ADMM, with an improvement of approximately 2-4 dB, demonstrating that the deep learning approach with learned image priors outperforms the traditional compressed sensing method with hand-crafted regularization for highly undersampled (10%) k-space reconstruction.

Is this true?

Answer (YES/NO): NO